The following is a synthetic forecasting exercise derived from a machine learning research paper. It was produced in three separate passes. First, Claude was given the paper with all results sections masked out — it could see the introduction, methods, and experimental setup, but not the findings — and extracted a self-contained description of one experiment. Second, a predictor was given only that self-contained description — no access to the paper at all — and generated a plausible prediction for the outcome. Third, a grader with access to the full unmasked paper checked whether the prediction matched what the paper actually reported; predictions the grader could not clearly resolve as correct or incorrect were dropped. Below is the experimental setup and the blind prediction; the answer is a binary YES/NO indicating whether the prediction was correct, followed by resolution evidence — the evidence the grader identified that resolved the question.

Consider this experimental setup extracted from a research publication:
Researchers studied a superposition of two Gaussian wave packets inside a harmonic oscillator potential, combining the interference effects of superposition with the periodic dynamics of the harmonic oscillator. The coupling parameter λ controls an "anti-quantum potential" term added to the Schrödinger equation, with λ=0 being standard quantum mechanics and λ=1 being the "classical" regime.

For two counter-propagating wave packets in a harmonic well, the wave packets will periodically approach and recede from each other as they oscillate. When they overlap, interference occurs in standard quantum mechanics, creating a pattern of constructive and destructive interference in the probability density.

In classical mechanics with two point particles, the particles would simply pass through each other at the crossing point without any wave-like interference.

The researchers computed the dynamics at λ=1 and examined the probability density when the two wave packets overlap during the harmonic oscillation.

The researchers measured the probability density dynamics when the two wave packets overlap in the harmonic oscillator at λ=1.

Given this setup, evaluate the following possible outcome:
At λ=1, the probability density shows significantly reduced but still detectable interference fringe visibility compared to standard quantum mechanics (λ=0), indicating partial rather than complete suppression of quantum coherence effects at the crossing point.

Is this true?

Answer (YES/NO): NO